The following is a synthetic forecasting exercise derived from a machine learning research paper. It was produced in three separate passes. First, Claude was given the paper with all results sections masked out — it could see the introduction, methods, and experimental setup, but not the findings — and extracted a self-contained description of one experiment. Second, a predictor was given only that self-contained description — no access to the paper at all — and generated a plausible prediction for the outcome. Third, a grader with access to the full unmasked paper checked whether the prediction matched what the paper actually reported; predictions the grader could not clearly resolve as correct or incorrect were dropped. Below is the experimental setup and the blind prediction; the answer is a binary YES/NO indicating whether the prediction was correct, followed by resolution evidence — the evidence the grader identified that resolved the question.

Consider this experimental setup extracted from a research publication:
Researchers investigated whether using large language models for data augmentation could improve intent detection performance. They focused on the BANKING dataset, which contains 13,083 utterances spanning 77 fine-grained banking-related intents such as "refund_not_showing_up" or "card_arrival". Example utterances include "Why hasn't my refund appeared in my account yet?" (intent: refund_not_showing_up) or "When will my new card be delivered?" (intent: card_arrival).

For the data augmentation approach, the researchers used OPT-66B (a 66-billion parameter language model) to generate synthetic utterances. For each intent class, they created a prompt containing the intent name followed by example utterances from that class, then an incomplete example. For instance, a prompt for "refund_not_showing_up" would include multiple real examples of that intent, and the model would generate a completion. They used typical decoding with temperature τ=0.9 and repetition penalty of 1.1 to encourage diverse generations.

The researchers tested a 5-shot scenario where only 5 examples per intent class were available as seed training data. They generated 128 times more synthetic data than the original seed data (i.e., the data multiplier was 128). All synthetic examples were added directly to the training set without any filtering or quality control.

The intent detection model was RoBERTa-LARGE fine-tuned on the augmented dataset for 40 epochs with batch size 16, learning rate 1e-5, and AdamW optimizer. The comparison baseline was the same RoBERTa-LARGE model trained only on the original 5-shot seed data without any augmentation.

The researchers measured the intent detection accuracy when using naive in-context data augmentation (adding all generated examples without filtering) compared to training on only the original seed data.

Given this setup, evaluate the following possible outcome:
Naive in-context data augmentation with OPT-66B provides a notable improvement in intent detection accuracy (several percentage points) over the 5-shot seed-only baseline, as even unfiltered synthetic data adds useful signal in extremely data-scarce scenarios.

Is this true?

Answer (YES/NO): NO